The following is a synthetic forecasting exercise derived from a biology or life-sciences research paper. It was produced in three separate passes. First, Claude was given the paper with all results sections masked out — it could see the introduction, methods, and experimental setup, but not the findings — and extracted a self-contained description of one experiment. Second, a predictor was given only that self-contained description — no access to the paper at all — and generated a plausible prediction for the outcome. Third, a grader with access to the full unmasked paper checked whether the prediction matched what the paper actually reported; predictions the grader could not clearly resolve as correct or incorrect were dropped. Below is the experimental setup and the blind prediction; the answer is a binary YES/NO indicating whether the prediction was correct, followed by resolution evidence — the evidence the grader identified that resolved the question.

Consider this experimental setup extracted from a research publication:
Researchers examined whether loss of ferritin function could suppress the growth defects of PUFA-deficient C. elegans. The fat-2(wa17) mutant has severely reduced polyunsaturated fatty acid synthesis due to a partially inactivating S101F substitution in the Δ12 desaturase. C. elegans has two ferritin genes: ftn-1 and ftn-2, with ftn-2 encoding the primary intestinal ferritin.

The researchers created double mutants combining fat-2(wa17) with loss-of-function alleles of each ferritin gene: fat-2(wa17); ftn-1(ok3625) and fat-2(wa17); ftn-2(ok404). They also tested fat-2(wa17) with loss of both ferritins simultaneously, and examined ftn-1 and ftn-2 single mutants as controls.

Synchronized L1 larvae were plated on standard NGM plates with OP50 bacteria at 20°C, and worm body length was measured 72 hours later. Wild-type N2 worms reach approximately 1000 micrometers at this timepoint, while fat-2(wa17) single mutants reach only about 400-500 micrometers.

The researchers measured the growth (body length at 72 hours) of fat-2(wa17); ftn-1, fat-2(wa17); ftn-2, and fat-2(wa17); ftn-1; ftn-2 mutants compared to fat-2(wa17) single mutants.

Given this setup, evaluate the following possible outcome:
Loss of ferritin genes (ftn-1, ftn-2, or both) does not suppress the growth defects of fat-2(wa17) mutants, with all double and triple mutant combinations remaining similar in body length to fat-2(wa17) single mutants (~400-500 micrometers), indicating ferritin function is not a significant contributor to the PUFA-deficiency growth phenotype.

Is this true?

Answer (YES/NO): NO